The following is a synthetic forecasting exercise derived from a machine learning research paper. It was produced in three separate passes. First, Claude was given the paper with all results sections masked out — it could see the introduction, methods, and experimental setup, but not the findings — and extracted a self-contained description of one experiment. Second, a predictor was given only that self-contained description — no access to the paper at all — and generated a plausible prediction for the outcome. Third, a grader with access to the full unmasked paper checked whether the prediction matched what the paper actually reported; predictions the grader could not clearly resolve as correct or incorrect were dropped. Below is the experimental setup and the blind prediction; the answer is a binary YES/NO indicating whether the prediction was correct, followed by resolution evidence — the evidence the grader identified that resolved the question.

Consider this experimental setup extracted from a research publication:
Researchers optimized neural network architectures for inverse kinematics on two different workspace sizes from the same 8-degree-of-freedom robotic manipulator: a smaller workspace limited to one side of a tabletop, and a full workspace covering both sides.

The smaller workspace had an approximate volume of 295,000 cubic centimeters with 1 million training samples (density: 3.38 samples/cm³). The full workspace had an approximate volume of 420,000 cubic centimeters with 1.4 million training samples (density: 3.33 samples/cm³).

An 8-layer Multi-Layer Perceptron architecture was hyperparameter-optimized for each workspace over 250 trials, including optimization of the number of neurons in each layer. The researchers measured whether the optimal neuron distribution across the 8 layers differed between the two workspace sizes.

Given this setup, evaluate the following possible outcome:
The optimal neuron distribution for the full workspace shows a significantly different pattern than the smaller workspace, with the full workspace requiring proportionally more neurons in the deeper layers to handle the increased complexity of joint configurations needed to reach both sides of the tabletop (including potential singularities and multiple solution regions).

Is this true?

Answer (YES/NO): YES